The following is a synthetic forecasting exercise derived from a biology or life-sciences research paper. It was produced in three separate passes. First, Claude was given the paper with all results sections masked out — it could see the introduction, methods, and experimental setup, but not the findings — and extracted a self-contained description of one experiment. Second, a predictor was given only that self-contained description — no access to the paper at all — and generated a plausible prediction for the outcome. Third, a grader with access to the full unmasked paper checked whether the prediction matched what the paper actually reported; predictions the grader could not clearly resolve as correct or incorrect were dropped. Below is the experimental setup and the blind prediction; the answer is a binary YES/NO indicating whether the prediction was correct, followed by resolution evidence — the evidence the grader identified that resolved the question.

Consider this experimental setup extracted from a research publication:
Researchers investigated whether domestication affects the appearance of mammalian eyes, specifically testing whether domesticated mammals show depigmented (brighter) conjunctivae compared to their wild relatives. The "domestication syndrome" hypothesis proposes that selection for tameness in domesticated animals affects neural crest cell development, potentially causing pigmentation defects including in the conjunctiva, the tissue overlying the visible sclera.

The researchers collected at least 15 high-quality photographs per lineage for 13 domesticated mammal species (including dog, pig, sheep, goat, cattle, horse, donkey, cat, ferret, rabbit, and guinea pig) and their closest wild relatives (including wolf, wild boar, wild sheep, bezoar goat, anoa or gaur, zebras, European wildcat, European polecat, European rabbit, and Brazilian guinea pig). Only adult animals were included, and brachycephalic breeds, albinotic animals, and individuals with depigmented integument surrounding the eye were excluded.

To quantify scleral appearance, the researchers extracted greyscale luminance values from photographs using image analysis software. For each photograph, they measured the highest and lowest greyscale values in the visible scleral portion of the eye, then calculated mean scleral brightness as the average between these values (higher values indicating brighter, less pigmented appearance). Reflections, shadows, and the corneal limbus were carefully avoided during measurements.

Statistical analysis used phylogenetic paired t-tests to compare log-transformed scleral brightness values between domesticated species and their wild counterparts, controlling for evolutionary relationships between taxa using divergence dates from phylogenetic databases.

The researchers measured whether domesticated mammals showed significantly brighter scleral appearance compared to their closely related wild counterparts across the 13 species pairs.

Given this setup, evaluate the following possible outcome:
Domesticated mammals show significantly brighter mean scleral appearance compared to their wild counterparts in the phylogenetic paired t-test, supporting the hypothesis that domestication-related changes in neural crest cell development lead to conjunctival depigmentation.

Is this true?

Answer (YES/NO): NO